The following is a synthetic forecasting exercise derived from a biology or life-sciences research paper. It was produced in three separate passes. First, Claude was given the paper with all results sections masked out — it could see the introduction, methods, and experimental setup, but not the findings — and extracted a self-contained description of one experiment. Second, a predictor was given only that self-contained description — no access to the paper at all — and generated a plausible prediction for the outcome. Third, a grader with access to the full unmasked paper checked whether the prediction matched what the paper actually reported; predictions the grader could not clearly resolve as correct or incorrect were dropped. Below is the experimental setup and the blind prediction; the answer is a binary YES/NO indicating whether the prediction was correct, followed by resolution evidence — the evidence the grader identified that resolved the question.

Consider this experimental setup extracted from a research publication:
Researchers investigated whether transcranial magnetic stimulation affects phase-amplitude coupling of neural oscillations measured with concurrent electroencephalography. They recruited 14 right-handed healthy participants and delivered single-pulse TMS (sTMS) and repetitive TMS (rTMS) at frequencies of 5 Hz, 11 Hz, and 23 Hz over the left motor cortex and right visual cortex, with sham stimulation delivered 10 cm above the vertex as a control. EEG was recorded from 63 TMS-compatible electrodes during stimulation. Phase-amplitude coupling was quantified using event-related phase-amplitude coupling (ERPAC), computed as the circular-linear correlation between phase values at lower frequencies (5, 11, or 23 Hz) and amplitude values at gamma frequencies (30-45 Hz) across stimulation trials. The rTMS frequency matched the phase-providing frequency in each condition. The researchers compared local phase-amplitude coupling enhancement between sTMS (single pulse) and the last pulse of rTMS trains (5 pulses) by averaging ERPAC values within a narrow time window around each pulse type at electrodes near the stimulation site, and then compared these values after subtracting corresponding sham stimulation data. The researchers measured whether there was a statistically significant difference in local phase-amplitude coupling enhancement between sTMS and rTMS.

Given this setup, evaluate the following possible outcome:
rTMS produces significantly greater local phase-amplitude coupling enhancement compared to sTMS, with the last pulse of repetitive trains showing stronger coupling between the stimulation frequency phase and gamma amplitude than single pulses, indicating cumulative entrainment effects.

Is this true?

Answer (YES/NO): NO